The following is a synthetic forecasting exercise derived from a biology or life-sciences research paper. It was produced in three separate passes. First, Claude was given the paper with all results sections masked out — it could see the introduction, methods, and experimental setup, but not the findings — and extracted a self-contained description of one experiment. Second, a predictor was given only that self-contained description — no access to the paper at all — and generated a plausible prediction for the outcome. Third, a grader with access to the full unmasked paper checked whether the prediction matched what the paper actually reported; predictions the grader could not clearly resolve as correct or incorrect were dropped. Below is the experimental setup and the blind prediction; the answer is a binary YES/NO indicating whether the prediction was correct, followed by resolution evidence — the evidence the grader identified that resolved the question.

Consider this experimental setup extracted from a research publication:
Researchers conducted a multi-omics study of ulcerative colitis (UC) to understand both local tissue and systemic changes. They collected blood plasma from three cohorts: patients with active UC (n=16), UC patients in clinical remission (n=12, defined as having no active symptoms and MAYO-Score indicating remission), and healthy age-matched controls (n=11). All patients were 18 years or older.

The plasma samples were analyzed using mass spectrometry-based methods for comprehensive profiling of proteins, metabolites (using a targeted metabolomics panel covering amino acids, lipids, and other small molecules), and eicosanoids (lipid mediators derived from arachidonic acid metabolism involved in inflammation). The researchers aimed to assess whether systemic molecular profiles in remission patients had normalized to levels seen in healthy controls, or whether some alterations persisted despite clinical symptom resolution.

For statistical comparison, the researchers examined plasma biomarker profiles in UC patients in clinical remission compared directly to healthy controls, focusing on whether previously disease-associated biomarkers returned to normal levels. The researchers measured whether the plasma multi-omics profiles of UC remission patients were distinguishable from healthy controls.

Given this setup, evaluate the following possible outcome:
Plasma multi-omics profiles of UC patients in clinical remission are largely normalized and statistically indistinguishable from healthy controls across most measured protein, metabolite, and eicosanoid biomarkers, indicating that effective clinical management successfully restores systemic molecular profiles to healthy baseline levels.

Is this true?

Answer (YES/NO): NO